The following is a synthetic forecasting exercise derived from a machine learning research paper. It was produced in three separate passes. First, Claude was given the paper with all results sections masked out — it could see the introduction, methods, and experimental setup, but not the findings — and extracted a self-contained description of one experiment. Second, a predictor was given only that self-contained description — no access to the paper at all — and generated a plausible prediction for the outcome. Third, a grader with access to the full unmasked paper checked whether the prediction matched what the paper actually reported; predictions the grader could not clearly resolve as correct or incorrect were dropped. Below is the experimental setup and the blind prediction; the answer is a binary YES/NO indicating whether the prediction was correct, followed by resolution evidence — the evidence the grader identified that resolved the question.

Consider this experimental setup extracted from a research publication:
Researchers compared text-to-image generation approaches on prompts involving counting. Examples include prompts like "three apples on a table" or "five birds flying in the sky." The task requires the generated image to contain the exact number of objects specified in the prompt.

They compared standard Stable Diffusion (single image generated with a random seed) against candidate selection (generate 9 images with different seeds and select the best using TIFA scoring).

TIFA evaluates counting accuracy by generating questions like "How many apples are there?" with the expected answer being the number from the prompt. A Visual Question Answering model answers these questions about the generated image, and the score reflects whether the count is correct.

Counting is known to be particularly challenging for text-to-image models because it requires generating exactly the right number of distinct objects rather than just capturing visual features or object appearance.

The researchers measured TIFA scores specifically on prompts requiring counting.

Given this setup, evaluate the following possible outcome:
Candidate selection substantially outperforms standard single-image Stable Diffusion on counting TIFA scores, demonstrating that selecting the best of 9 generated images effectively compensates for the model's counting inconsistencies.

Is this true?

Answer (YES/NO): YES